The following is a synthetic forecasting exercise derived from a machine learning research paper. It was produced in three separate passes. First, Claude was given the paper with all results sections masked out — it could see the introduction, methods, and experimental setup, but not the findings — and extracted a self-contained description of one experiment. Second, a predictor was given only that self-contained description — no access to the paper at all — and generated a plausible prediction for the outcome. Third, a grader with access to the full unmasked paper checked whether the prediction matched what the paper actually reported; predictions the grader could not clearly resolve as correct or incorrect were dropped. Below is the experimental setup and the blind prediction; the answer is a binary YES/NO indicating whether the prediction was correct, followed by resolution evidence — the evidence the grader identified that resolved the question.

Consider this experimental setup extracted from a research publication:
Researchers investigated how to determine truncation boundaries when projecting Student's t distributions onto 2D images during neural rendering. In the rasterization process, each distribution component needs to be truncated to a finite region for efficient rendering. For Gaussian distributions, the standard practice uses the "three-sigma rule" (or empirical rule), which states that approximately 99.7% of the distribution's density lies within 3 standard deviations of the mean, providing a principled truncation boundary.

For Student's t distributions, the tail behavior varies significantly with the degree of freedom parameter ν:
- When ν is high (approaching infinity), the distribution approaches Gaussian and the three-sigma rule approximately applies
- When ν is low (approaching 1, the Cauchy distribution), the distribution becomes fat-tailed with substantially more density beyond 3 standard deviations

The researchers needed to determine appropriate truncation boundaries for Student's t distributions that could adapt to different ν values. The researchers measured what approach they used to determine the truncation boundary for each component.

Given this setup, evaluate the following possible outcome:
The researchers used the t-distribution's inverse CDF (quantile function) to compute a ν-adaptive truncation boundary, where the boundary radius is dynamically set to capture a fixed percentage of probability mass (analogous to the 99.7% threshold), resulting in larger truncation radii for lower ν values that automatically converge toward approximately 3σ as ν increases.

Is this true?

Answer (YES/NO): YES